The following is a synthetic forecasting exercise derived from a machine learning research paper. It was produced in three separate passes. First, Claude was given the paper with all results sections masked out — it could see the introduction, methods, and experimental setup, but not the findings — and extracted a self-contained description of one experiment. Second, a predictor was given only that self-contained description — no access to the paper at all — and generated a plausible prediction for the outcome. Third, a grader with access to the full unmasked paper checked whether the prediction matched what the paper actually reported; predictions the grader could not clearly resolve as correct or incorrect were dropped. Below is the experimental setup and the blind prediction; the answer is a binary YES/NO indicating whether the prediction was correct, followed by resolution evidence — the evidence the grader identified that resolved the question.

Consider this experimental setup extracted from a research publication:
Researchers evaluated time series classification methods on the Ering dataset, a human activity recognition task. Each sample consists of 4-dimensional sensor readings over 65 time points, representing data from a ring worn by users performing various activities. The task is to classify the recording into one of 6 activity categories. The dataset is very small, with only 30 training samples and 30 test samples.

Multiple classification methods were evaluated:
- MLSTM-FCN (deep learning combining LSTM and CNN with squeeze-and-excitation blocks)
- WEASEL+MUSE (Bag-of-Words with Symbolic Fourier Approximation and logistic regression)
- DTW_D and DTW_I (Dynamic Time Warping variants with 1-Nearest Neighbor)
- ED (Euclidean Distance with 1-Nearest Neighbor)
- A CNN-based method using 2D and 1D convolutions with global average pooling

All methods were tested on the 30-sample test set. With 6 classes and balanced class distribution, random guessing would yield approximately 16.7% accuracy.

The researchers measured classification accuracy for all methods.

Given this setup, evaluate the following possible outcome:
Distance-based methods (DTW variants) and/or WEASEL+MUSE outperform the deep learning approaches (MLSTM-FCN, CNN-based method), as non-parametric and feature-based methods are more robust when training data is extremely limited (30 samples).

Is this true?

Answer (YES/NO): NO